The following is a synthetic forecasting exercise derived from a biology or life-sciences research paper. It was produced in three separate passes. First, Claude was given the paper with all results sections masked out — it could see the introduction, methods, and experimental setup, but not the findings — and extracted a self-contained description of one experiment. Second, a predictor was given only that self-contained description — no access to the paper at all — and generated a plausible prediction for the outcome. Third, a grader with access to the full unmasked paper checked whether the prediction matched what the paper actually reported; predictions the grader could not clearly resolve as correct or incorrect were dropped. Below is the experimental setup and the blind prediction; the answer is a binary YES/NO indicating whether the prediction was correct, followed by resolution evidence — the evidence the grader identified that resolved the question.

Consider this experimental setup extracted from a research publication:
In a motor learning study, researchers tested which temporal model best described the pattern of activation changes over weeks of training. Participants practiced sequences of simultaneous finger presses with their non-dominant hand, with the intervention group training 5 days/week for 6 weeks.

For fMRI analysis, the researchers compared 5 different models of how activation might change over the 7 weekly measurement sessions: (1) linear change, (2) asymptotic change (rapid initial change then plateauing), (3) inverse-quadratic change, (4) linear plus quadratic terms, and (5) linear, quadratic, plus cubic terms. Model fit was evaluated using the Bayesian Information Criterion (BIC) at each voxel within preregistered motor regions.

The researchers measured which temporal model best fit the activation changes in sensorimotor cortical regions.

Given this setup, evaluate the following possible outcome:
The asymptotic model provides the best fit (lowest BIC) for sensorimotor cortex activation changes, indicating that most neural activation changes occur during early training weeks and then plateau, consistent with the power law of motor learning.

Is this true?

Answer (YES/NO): YES